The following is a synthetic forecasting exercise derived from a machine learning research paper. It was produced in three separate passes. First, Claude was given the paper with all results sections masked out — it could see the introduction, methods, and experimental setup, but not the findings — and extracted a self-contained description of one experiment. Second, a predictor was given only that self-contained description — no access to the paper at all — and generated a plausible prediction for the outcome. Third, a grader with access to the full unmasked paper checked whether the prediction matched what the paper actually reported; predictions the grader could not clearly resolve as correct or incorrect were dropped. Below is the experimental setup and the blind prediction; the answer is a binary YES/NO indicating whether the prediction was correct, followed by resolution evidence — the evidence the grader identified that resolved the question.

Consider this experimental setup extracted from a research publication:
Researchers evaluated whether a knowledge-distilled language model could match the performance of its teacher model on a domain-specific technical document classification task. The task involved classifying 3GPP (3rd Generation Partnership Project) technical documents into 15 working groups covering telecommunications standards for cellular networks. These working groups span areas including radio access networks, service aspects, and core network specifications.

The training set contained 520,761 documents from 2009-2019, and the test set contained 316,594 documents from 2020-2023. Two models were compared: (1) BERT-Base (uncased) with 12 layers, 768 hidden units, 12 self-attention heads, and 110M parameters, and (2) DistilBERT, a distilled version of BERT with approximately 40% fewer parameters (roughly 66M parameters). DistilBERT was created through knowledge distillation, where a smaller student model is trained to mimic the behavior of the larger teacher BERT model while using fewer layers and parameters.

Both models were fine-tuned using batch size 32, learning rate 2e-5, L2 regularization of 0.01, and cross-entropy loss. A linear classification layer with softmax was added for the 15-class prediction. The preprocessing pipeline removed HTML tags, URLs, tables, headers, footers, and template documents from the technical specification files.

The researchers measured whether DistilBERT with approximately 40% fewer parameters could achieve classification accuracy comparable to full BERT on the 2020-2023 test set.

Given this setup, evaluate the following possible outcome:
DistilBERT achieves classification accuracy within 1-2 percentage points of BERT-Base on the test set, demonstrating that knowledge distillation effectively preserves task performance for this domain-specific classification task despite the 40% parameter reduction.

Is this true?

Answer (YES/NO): YES